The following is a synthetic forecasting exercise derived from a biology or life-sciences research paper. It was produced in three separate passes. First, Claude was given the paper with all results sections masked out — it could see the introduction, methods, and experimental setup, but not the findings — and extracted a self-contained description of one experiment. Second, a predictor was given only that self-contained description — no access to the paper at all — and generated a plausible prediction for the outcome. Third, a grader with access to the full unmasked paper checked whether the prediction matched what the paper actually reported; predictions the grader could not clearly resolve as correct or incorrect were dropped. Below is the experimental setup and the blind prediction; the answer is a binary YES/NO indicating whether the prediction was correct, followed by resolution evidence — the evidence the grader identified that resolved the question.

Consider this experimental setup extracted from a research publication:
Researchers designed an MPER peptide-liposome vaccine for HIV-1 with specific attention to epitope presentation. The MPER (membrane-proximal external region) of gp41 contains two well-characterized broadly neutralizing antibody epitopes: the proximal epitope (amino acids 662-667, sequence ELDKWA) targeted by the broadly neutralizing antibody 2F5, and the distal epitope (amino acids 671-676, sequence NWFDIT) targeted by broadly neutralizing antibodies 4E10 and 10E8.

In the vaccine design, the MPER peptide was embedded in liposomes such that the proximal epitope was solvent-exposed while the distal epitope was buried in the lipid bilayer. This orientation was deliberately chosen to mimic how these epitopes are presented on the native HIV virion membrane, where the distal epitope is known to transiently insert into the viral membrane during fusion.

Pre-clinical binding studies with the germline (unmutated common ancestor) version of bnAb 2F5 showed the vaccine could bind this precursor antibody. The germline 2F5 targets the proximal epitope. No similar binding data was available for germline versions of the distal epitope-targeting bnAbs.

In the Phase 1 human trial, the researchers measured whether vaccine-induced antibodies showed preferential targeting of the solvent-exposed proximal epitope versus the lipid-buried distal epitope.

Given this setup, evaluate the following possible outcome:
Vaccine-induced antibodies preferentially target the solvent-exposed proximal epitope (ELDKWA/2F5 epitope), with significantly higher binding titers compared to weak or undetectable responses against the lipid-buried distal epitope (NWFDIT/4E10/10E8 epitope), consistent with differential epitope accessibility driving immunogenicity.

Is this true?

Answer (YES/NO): YES